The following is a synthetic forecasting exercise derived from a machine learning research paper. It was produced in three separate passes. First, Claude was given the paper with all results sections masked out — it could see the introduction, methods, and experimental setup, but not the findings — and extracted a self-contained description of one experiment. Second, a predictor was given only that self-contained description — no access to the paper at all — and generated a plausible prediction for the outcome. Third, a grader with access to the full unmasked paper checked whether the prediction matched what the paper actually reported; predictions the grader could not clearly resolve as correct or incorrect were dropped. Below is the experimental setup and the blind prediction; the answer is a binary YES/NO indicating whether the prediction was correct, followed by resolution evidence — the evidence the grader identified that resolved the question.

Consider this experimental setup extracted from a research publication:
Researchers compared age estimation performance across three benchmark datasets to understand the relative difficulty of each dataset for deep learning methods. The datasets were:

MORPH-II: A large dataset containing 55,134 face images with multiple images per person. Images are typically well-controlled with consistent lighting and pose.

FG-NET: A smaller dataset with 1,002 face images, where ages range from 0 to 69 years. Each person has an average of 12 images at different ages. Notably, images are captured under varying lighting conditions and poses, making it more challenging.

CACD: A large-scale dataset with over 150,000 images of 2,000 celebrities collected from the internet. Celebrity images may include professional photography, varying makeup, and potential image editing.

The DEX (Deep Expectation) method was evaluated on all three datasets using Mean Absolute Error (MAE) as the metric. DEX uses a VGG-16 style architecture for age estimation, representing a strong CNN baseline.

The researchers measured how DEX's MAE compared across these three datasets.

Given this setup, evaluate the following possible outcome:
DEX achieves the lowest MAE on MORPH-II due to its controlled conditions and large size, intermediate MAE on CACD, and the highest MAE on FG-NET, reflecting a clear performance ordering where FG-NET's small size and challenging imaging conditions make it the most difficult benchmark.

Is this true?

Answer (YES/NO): NO